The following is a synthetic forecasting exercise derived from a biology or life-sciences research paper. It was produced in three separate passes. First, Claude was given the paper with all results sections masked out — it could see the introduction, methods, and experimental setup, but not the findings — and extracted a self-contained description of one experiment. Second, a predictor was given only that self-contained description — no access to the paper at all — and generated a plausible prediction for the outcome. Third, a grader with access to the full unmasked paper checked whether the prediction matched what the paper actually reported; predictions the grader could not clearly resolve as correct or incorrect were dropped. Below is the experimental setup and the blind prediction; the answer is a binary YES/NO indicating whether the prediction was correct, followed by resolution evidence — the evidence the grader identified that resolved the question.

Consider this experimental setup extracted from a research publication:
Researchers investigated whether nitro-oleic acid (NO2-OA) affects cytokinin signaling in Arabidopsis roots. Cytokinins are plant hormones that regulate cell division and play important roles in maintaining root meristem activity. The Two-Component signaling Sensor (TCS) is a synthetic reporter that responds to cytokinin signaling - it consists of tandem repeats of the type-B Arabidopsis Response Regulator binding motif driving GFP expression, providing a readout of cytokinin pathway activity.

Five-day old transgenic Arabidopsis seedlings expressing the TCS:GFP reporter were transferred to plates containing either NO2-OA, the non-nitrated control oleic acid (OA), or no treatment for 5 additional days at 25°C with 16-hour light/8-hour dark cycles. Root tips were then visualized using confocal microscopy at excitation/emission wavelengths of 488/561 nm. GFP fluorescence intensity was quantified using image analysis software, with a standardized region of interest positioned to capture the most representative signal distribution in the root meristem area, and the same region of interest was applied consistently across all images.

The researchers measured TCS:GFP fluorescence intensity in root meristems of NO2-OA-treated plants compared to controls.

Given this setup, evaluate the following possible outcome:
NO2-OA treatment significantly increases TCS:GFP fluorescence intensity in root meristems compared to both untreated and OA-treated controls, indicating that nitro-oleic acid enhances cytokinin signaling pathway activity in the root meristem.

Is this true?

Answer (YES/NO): NO